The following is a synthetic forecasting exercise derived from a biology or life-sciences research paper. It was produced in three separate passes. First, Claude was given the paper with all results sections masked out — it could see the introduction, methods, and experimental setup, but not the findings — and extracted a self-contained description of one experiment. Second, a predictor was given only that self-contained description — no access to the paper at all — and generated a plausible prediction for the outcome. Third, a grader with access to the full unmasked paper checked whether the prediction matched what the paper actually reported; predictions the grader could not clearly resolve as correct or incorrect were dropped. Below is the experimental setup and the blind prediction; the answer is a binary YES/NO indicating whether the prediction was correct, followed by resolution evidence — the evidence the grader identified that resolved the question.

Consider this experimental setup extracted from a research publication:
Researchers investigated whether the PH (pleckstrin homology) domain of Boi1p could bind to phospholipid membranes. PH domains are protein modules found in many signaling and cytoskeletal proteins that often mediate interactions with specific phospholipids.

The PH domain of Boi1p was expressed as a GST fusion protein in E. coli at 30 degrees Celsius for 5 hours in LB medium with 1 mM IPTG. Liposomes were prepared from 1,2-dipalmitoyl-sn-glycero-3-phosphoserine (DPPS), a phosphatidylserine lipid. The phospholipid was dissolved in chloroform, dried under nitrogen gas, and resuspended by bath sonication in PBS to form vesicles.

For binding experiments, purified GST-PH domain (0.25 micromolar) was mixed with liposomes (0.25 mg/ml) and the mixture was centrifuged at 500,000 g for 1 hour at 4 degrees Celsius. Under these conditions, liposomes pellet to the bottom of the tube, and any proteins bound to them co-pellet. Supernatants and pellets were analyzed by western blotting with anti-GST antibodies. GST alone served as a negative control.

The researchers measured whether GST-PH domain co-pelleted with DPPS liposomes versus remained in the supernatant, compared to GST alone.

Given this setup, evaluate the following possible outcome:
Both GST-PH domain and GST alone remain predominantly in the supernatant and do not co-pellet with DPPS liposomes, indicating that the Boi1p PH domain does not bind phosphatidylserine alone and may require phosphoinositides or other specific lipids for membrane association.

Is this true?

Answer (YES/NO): NO